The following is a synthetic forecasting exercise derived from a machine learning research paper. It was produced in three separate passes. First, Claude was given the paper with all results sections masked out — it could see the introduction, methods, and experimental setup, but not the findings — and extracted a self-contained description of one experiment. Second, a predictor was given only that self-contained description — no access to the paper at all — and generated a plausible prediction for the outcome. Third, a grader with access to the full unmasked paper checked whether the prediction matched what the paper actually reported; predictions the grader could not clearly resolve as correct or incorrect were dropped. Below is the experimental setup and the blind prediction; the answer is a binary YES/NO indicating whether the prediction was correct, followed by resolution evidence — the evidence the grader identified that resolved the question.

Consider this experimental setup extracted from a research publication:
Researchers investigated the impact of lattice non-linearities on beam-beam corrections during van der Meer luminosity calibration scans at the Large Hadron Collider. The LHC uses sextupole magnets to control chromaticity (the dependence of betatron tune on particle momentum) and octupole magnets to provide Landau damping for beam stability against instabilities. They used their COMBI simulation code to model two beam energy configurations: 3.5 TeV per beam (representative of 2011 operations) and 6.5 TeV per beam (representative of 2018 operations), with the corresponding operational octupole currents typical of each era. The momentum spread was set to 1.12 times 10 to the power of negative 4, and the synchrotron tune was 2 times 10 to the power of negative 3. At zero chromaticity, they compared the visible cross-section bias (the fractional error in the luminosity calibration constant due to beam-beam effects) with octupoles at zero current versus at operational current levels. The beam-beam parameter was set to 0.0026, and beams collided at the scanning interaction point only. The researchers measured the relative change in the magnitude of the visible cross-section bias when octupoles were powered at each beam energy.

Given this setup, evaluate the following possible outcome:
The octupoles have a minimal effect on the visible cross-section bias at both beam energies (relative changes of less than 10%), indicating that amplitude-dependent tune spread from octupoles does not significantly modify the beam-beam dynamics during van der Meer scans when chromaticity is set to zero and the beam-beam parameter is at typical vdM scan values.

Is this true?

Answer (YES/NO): NO